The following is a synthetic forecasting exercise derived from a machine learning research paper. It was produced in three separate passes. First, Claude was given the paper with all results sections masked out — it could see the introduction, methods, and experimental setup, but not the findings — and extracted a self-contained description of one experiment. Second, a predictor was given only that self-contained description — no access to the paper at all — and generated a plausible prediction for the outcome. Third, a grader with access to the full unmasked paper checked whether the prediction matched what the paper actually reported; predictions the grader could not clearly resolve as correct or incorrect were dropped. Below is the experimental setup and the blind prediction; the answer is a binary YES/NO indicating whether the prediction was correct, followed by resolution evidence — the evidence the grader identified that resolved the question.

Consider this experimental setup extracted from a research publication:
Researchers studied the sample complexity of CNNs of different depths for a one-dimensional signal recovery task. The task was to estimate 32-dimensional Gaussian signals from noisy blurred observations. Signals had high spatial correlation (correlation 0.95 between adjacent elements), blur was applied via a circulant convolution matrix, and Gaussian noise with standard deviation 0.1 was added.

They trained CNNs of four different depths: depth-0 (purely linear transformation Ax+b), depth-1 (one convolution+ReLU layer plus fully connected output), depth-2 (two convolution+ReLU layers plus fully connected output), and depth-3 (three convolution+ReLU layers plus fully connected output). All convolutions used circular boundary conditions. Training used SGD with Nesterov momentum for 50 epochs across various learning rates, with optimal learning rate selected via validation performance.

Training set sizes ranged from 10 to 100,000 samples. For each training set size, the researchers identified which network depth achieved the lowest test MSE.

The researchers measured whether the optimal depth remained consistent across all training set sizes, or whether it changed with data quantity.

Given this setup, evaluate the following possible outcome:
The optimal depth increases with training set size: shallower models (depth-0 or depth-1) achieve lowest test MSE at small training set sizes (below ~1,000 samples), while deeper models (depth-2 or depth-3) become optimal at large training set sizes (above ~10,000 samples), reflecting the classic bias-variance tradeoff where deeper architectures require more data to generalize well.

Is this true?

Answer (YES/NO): NO